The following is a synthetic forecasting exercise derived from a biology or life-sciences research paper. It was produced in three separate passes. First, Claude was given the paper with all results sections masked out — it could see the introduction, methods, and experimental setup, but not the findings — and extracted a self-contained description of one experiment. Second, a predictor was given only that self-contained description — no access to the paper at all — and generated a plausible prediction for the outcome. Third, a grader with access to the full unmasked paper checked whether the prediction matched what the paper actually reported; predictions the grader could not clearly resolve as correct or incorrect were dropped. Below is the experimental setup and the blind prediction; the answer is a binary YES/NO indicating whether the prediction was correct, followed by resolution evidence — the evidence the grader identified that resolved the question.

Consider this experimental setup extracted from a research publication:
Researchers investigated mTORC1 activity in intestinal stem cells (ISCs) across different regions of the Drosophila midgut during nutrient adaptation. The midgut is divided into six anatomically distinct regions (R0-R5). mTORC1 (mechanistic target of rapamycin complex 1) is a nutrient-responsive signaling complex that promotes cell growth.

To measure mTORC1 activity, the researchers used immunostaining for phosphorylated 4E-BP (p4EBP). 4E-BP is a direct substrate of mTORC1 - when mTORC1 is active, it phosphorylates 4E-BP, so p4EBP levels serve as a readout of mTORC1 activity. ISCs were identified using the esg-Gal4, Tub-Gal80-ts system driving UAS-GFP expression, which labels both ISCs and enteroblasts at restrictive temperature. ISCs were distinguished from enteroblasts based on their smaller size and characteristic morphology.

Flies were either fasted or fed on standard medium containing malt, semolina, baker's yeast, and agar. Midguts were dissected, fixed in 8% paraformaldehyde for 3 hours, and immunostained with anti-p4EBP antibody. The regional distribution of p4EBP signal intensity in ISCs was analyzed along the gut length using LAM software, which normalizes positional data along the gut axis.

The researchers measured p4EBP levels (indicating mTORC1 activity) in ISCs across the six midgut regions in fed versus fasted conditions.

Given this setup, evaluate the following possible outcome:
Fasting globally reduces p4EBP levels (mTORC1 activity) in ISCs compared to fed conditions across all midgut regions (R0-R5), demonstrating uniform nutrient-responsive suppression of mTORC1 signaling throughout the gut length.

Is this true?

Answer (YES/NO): NO